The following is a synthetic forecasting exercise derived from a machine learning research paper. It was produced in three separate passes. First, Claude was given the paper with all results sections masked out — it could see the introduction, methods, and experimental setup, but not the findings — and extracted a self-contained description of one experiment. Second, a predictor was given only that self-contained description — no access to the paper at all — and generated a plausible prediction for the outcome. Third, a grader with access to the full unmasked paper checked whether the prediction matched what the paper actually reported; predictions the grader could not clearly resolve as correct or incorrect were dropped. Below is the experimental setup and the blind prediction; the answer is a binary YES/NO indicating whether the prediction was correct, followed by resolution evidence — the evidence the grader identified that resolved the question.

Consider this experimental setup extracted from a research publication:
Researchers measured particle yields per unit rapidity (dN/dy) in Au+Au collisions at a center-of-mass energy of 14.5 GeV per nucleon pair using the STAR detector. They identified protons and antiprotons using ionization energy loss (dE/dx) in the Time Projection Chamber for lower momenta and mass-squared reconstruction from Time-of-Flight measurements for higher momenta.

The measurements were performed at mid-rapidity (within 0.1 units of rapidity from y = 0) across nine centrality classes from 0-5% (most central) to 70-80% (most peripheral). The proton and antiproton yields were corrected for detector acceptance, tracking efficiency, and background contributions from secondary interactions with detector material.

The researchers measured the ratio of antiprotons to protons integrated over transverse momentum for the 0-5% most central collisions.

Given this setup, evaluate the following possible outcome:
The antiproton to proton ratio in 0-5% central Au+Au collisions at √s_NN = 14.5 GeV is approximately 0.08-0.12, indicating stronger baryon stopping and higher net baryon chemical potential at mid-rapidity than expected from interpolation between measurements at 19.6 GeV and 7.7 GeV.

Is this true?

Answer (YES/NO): NO